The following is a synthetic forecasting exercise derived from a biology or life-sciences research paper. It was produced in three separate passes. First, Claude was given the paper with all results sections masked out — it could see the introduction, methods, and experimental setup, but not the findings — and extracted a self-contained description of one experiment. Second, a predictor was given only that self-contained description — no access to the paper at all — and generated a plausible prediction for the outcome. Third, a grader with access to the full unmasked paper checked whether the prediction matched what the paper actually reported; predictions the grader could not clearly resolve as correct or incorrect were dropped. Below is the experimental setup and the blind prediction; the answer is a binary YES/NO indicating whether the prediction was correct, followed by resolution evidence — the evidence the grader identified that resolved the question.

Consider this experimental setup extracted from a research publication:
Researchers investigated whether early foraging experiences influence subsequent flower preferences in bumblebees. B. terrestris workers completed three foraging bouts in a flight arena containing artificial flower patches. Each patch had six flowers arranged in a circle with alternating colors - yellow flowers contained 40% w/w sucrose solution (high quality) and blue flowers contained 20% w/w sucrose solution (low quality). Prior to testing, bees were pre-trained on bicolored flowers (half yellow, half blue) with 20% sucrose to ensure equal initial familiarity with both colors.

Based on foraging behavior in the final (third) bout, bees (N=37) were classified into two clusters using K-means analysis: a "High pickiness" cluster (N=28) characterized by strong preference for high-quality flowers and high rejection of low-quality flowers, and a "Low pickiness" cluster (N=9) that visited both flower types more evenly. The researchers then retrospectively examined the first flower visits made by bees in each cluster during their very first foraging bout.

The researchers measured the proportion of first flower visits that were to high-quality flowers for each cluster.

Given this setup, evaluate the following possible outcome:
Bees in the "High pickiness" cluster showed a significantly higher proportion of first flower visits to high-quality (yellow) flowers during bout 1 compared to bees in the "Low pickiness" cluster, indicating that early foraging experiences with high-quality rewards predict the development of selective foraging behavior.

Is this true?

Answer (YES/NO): NO